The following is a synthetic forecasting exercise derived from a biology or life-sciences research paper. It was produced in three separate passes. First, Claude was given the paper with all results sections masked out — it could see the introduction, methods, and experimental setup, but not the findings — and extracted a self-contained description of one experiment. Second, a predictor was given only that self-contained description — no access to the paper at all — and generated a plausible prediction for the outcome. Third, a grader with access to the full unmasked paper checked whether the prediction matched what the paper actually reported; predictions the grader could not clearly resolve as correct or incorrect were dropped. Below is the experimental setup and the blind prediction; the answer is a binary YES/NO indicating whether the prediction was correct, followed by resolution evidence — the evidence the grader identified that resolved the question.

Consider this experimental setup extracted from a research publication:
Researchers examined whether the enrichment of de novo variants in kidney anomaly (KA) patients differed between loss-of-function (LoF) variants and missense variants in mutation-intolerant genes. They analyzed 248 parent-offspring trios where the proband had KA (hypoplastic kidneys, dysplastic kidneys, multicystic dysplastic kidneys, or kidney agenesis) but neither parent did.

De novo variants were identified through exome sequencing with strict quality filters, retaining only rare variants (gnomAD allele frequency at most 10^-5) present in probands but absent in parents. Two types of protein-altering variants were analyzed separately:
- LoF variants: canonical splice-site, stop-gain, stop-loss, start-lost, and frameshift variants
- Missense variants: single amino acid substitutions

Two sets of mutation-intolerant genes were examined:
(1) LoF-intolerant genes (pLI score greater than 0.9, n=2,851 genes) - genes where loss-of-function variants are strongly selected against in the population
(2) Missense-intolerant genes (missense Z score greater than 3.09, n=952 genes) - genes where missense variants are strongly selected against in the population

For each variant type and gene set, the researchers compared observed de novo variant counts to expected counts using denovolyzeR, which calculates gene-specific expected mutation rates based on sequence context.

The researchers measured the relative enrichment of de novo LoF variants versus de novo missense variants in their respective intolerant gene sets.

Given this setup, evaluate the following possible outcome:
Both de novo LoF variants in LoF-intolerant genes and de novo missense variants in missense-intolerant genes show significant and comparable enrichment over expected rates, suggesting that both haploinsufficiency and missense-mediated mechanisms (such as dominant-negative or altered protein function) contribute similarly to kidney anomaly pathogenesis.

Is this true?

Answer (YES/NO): NO